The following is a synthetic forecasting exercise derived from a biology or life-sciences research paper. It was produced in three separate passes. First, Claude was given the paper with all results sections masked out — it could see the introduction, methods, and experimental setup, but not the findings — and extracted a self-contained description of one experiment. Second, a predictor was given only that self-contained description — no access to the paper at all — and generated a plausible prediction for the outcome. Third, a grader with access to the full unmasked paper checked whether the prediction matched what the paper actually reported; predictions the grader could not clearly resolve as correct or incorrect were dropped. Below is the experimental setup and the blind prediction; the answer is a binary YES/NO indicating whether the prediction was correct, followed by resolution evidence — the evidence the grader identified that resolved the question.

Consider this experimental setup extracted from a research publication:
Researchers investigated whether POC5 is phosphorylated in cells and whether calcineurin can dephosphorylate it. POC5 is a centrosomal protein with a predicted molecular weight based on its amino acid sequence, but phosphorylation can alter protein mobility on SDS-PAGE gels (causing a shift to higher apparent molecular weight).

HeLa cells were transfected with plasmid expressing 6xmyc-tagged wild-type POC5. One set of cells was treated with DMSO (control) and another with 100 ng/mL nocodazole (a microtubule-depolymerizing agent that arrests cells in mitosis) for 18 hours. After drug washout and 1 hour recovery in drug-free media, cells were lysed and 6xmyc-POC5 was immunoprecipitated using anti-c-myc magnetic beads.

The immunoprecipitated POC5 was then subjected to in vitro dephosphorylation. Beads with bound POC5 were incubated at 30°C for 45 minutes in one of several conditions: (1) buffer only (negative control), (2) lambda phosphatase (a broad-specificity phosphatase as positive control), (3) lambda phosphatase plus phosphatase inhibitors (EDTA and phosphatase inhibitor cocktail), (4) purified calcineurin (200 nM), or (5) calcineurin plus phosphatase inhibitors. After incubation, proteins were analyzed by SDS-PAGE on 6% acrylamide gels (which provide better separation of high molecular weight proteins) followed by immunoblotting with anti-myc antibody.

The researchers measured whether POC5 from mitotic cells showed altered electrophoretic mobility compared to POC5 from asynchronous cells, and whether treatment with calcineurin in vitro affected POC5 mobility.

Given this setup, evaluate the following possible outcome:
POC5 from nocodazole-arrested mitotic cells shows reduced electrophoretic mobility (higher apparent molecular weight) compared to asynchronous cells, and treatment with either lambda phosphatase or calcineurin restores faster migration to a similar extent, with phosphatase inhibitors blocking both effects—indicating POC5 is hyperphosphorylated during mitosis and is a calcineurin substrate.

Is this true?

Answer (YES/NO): YES